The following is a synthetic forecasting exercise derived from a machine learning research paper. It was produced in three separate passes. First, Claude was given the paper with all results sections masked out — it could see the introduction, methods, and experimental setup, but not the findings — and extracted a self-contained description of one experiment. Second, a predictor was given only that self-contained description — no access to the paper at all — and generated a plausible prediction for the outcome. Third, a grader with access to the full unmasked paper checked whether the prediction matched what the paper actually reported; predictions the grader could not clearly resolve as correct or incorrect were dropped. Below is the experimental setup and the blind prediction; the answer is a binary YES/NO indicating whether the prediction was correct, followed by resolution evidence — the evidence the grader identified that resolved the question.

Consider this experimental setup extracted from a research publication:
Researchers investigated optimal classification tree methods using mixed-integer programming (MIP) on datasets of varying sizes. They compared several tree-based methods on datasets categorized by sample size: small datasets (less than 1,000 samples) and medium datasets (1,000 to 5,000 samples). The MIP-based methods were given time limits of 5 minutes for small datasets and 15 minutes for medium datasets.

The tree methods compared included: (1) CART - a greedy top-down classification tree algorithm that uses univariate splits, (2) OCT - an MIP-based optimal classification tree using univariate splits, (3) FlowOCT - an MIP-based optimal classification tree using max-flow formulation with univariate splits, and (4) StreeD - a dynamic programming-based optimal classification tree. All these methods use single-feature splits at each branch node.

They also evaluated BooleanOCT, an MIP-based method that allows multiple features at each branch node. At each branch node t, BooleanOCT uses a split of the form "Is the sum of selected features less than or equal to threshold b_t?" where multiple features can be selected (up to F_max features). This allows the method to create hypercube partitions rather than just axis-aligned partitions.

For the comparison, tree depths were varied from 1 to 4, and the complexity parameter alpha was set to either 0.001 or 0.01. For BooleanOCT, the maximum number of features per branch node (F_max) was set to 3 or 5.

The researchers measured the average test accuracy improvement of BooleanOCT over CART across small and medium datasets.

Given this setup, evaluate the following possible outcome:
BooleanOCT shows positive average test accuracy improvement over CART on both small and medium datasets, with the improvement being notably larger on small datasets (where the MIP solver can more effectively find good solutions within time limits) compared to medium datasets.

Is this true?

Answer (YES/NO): YES